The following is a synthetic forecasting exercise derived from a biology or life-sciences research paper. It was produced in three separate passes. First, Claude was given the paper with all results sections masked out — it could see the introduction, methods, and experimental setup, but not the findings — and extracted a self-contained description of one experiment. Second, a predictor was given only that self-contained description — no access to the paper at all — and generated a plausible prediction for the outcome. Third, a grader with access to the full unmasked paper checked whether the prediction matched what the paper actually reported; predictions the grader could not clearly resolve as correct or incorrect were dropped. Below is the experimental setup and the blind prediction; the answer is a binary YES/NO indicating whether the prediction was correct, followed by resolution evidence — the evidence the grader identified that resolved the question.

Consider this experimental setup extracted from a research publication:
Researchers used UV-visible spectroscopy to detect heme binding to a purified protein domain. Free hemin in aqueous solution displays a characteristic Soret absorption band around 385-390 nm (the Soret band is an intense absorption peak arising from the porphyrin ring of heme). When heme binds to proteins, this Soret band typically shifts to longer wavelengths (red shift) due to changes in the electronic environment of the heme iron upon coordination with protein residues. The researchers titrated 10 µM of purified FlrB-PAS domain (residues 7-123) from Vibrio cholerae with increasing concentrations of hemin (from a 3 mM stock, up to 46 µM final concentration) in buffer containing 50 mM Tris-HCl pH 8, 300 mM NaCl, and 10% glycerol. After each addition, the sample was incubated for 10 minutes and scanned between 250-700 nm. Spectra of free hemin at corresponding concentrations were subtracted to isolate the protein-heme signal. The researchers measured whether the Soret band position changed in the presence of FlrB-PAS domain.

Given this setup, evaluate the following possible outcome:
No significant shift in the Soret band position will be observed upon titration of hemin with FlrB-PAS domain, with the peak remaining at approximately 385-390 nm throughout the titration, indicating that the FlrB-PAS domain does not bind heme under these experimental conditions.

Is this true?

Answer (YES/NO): NO